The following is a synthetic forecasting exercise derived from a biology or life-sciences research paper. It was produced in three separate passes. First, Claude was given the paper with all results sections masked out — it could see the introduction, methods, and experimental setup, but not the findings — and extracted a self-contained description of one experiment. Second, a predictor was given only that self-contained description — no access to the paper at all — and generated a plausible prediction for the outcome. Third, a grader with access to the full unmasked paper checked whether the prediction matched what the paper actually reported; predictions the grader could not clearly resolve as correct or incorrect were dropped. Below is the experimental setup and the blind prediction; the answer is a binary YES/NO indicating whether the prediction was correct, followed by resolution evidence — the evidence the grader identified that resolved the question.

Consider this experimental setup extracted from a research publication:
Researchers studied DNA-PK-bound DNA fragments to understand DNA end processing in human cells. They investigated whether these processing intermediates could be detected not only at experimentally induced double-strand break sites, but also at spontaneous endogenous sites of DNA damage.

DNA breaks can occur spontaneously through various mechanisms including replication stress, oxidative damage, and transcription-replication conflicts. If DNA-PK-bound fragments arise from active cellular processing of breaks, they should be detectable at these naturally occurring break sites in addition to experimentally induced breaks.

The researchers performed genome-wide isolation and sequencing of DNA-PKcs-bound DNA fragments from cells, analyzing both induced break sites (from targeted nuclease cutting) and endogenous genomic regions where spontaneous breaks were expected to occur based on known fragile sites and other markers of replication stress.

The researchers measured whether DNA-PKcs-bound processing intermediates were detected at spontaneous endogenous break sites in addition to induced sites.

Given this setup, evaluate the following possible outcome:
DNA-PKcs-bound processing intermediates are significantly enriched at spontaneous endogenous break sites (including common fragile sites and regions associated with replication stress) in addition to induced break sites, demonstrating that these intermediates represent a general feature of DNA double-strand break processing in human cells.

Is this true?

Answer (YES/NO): YES